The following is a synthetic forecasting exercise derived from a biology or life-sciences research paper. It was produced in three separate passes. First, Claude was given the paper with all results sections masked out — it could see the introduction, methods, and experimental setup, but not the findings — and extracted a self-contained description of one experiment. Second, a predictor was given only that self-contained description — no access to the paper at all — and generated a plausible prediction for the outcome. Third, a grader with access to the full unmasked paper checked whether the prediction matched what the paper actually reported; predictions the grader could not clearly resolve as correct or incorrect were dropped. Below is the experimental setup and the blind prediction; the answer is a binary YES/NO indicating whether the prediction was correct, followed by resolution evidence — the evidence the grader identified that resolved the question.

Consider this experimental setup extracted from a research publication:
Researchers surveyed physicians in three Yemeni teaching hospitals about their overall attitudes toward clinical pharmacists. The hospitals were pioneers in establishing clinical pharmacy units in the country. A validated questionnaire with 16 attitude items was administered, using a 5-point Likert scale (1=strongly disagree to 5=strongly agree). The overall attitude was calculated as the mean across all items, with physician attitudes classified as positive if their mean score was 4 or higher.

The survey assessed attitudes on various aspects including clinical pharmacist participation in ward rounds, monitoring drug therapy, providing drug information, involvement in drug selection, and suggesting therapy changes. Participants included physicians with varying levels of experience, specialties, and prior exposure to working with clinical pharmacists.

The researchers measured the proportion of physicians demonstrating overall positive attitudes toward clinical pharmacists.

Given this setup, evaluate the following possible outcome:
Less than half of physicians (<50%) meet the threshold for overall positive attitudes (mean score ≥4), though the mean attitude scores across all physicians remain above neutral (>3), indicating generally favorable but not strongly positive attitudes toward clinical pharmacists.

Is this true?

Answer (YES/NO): NO